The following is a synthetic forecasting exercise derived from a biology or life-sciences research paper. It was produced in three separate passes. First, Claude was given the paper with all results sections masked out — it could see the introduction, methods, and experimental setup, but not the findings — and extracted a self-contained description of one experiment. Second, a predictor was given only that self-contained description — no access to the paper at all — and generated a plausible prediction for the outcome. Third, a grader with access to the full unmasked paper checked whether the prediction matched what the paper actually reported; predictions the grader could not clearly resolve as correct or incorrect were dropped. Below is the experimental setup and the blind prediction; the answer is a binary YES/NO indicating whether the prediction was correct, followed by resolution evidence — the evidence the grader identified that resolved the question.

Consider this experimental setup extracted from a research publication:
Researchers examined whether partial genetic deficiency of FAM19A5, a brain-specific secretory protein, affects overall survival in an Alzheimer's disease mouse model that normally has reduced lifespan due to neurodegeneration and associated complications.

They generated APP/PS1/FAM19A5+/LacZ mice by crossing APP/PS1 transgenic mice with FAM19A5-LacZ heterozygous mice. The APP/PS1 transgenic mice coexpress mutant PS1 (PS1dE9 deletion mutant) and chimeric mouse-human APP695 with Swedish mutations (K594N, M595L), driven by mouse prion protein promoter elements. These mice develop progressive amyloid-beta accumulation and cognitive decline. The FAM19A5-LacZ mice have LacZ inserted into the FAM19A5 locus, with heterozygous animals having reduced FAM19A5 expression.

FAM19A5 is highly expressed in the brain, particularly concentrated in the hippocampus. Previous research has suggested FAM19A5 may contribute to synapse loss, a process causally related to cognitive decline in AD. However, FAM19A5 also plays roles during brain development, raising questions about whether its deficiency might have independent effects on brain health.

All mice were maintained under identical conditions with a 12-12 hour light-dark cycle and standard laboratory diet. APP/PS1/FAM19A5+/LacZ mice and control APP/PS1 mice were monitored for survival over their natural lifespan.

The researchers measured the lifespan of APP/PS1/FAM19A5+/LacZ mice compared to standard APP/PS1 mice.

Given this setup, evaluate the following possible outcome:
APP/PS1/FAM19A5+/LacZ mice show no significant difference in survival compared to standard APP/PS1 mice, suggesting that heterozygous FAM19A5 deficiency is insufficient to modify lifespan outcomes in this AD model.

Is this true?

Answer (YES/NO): NO